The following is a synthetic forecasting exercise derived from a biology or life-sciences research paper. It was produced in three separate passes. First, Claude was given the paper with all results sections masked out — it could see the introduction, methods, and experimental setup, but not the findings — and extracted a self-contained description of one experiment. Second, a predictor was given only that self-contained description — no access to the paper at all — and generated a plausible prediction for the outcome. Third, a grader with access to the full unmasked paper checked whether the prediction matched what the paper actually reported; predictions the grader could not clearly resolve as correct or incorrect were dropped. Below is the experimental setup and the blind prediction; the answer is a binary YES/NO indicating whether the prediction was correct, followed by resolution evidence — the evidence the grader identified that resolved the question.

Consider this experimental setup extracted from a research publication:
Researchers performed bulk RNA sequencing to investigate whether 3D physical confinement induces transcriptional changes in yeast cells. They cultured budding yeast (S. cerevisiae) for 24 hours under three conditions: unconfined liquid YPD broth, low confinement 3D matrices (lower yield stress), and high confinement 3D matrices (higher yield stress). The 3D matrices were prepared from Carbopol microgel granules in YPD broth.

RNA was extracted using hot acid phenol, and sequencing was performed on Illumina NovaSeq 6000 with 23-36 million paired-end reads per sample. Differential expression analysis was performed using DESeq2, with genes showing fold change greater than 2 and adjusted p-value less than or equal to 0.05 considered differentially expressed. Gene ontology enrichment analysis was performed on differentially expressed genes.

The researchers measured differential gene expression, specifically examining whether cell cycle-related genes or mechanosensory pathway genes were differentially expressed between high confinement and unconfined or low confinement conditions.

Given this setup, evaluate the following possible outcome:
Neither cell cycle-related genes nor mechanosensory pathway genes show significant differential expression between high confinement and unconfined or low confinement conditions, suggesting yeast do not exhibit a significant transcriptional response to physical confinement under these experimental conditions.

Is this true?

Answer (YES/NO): YES